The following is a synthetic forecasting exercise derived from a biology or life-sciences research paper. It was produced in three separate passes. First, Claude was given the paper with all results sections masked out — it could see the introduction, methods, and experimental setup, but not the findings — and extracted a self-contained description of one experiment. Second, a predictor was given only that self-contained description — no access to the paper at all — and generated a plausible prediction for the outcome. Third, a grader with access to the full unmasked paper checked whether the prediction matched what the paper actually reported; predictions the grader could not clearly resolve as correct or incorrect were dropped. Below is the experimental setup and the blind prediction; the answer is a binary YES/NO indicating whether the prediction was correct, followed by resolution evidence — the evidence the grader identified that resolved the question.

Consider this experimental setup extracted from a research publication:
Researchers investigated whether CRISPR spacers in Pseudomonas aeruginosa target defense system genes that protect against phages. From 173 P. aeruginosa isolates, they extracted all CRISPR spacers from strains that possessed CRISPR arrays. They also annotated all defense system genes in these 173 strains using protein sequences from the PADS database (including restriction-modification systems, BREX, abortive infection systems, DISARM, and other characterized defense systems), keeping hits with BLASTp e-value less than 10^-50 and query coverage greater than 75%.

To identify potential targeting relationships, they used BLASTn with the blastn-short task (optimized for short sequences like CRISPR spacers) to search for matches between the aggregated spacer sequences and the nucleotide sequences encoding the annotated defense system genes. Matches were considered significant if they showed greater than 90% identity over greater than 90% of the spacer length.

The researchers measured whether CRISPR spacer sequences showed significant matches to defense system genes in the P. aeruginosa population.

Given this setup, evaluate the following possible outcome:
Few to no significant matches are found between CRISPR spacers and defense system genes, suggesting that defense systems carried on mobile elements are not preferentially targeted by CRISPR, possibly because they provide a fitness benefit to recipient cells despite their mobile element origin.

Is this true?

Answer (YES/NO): NO